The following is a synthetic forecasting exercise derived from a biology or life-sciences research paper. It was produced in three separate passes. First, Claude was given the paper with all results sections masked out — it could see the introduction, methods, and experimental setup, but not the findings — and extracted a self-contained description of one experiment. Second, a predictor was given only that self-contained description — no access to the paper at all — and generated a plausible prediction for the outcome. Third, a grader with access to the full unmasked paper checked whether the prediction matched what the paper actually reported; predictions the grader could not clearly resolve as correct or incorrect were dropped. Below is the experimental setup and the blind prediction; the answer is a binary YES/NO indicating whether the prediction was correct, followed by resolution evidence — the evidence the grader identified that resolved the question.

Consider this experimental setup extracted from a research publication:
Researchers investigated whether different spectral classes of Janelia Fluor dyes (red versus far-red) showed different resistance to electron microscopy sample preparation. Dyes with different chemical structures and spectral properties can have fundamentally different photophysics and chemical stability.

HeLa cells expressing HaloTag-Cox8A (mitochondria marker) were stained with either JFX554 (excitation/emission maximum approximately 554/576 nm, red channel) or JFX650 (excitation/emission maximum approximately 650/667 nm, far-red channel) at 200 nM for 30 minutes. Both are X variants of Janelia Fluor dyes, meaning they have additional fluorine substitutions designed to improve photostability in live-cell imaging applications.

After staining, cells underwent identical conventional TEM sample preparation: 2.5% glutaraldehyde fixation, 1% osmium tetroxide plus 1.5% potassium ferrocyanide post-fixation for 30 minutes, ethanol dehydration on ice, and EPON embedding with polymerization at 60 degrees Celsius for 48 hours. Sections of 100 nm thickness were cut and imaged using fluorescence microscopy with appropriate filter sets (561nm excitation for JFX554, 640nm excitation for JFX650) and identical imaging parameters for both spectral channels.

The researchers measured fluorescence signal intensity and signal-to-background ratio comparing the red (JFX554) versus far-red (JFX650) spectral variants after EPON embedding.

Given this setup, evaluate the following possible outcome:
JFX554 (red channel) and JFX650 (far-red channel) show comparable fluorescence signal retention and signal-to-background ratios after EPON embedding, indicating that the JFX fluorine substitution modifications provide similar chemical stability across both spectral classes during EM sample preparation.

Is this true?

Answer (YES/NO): NO